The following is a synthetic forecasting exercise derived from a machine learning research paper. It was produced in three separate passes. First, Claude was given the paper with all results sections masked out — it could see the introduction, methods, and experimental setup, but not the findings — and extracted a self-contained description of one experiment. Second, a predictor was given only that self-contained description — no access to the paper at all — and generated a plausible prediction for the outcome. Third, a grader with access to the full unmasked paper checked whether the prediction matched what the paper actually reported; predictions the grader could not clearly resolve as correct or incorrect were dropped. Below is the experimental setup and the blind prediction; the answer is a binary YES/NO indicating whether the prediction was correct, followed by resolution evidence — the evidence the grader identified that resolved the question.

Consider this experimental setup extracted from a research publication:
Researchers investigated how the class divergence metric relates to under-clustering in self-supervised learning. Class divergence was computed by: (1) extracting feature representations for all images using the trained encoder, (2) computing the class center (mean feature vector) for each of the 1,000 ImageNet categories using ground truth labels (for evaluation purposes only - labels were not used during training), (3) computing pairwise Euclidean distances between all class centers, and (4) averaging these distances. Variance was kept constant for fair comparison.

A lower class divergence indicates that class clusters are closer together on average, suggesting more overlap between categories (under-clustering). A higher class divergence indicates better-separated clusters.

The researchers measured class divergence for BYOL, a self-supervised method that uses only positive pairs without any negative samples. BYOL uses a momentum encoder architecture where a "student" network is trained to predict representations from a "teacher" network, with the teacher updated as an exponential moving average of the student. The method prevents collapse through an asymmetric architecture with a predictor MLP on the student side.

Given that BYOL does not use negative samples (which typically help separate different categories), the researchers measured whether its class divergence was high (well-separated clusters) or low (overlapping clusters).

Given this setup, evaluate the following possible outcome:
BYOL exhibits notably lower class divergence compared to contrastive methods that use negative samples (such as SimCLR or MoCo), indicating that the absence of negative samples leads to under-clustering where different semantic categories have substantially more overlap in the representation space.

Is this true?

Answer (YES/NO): YES